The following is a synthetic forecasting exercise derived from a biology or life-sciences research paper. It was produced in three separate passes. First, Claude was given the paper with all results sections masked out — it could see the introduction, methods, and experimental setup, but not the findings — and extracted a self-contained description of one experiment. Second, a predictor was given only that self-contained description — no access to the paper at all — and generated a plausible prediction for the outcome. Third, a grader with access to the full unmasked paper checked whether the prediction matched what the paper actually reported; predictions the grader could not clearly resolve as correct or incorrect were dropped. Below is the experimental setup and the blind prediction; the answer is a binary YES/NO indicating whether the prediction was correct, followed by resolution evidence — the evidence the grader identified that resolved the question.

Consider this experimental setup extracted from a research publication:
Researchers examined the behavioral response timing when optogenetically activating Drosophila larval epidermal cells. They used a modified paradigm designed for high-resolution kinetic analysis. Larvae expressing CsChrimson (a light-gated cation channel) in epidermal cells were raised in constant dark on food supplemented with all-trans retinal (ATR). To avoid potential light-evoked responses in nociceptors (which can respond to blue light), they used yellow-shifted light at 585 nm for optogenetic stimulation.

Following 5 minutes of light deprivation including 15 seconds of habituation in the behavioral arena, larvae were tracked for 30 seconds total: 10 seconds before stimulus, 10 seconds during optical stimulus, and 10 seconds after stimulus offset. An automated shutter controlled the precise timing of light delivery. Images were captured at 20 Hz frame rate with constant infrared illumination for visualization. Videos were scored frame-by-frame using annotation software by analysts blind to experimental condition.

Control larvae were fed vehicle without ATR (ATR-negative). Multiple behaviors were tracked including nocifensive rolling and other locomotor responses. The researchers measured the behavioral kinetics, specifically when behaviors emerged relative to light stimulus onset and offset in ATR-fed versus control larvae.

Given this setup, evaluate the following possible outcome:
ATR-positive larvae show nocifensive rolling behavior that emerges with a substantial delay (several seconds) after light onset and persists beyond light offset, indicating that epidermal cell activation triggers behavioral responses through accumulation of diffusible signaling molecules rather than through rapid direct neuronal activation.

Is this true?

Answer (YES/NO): NO